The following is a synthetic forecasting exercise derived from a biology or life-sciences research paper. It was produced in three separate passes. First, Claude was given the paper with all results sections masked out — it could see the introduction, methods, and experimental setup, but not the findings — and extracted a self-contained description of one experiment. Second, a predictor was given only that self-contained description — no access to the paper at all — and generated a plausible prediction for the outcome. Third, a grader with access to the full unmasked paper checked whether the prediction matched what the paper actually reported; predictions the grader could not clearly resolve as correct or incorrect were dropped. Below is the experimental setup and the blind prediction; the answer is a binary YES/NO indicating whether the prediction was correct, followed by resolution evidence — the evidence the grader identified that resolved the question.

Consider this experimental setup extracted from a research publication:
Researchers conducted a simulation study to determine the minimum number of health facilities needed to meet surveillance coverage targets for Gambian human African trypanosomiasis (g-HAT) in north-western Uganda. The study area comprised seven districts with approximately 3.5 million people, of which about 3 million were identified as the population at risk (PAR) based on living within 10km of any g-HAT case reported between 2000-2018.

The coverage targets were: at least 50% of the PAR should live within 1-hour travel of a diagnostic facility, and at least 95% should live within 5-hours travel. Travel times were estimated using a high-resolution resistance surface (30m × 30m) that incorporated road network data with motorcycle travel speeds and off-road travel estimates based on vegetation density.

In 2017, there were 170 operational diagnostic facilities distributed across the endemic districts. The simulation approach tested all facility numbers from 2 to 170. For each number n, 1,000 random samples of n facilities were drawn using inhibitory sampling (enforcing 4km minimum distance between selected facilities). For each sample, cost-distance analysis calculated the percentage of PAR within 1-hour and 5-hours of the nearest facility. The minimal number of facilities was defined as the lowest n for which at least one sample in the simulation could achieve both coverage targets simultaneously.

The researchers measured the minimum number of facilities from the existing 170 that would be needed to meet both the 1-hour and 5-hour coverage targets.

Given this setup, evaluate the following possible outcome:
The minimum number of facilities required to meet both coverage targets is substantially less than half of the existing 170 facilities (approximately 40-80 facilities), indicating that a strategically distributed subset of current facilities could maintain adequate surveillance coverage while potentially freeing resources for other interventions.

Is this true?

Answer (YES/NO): NO